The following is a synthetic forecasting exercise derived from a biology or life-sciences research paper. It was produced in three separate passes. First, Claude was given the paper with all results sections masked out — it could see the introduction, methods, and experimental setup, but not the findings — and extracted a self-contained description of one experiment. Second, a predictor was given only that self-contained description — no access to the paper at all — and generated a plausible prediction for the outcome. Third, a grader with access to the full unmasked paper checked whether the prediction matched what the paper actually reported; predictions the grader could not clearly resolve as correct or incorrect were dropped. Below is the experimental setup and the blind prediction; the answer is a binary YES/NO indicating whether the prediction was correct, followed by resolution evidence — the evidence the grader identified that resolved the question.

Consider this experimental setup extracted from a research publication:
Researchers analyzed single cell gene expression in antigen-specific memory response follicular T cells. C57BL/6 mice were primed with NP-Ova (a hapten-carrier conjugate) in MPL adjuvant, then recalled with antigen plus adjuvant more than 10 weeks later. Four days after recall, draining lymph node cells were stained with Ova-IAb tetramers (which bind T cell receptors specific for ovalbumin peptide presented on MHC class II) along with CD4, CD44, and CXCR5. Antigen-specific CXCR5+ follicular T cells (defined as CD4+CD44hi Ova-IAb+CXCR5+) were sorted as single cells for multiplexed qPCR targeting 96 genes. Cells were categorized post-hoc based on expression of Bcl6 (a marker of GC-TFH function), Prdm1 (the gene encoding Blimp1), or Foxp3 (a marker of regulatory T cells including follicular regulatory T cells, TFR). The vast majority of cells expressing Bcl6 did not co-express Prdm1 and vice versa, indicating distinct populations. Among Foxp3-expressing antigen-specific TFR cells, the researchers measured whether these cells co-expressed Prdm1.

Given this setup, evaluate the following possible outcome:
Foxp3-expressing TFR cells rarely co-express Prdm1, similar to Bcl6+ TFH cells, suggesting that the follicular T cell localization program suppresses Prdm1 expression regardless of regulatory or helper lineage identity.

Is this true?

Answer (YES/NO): NO